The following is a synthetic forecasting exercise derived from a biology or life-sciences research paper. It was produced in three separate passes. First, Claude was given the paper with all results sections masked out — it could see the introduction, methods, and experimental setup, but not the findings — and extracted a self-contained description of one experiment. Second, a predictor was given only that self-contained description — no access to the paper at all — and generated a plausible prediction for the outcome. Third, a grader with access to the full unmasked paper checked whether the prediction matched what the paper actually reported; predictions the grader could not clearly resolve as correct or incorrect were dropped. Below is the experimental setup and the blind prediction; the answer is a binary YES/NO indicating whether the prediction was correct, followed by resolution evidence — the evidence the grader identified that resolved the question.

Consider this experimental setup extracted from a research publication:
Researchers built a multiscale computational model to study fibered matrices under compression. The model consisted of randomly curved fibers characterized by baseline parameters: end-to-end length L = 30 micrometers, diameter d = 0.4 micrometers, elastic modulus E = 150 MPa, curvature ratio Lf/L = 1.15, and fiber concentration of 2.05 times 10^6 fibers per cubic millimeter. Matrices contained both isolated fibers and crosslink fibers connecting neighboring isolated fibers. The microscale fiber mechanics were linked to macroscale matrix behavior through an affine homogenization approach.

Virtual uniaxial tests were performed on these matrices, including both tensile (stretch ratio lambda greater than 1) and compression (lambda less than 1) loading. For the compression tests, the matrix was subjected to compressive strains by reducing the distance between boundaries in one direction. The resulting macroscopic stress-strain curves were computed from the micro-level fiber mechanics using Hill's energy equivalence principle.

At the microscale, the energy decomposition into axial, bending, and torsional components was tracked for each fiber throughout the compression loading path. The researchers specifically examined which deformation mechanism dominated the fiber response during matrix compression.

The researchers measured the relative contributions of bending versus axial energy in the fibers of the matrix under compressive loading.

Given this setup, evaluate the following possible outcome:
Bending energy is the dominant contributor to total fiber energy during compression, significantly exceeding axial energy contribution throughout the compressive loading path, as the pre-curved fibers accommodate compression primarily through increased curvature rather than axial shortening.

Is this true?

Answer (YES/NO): YES